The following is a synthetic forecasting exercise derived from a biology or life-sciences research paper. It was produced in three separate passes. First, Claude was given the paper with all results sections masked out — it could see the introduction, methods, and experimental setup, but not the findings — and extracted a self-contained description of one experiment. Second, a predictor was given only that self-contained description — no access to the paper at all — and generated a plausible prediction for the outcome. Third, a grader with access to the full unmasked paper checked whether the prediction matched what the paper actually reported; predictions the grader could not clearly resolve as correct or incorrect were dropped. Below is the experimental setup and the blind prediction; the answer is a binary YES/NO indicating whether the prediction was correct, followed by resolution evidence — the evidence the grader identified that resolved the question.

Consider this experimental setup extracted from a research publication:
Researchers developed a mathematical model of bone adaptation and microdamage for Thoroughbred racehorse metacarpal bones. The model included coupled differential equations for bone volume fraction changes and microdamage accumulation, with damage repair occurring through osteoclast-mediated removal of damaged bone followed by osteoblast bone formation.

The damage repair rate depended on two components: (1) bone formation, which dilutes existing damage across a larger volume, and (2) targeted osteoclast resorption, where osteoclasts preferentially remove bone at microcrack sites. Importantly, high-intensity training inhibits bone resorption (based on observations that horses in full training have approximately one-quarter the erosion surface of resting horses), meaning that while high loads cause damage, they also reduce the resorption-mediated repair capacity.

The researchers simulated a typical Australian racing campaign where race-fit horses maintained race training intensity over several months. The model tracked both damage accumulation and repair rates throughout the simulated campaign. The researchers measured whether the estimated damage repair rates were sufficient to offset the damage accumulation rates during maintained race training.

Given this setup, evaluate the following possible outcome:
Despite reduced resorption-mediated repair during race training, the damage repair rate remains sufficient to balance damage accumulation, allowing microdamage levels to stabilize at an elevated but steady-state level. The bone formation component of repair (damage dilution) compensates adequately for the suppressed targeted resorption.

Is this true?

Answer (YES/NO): NO